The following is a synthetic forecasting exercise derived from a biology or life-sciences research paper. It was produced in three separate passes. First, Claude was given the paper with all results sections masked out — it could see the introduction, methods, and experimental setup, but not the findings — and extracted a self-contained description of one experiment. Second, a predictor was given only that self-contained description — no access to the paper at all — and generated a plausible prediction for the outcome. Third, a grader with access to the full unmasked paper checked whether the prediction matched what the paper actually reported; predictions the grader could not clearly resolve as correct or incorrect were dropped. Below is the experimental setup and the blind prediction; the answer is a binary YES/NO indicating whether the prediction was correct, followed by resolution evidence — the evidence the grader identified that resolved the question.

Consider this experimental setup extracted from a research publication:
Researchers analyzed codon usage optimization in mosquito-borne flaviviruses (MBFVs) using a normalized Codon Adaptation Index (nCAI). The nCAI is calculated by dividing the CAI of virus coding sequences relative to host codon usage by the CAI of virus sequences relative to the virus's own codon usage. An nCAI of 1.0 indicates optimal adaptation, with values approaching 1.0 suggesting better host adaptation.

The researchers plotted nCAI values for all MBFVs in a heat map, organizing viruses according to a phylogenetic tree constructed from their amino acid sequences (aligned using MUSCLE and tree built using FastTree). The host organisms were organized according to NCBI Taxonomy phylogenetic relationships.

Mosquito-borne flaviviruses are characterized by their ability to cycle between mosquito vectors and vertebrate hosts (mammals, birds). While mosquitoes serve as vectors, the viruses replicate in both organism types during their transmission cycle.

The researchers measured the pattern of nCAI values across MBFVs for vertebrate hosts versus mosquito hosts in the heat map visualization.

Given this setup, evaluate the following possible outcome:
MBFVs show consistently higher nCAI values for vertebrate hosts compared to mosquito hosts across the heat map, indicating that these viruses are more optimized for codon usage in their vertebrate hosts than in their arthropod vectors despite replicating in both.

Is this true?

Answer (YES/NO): YES